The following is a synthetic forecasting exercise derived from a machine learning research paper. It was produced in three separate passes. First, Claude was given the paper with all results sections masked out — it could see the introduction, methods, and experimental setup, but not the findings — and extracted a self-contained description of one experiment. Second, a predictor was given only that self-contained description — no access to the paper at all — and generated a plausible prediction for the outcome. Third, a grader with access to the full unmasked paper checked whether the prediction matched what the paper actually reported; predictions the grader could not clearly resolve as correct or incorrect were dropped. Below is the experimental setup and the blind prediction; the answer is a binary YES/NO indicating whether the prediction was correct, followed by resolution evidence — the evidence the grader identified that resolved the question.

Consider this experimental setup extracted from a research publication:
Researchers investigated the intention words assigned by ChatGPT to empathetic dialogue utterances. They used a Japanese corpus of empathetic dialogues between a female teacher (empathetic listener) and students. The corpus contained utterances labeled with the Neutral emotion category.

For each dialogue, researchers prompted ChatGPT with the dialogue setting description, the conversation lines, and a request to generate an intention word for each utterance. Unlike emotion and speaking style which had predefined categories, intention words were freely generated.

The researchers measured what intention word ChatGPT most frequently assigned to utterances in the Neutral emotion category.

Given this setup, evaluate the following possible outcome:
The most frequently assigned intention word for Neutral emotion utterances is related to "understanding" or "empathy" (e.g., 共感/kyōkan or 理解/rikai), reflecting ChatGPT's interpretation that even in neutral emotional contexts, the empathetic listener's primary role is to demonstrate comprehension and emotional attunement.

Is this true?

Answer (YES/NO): NO